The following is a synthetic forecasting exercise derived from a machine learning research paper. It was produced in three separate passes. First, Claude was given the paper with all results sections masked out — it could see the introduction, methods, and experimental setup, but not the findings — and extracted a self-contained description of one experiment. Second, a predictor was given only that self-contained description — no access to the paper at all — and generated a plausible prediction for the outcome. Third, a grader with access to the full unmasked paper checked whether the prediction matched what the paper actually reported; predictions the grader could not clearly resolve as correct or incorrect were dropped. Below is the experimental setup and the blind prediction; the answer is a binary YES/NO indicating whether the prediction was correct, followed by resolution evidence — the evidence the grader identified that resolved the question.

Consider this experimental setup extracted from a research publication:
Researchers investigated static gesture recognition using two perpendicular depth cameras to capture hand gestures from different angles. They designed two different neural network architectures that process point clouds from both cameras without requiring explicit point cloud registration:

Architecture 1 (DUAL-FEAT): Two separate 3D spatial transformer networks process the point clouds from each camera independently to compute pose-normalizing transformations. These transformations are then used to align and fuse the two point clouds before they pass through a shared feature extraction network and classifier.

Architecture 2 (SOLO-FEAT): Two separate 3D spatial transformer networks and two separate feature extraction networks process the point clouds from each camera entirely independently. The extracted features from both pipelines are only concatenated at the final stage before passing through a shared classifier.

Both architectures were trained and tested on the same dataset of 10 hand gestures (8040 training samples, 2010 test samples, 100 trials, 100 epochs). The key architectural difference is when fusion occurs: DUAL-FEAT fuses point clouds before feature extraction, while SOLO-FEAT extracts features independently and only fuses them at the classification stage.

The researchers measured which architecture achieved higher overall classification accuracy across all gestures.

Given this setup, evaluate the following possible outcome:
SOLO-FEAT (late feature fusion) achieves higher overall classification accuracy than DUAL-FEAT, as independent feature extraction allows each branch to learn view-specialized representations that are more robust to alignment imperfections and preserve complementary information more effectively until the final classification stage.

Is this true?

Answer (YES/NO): NO